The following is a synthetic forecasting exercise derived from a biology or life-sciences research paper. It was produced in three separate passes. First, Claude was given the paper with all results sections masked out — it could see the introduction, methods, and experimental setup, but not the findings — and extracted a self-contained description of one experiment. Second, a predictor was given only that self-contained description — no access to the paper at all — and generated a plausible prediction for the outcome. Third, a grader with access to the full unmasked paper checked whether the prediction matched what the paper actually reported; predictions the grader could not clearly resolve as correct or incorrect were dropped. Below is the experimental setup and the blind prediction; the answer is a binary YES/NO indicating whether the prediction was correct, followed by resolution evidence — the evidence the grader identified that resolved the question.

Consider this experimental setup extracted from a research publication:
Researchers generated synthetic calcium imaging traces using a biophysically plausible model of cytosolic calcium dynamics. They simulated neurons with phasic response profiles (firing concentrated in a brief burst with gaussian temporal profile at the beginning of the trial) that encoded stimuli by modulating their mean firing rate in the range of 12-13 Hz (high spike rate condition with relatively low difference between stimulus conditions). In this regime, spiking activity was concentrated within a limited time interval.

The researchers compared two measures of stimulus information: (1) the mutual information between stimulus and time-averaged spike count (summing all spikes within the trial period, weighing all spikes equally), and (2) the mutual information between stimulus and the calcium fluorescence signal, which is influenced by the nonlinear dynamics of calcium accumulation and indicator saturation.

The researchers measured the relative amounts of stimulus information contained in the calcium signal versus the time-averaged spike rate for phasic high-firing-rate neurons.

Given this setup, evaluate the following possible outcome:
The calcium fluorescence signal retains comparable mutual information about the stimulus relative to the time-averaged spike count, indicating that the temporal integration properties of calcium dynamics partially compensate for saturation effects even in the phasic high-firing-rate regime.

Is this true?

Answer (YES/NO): NO